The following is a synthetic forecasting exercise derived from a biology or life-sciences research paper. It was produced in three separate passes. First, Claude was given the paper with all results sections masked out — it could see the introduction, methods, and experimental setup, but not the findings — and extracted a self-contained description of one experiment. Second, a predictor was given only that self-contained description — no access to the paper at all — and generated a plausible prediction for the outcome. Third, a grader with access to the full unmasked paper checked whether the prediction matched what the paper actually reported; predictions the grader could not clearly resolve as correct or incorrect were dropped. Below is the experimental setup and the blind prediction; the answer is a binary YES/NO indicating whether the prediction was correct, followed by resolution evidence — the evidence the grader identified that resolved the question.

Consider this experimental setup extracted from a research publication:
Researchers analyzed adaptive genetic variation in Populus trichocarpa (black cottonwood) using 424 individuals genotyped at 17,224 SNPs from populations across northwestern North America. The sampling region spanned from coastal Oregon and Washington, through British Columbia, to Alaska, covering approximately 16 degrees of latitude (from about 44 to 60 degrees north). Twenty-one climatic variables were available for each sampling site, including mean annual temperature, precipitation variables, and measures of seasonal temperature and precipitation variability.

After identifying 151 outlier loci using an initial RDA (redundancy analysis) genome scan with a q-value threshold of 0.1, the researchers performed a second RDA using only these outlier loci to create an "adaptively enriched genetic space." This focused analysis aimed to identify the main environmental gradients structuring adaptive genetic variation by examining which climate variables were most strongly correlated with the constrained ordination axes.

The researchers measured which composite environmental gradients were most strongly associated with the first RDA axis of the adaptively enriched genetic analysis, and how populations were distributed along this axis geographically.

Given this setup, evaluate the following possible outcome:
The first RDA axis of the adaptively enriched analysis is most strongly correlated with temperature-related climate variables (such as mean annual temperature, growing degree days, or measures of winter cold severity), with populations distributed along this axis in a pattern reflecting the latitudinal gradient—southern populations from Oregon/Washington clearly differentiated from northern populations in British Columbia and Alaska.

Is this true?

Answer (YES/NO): NO